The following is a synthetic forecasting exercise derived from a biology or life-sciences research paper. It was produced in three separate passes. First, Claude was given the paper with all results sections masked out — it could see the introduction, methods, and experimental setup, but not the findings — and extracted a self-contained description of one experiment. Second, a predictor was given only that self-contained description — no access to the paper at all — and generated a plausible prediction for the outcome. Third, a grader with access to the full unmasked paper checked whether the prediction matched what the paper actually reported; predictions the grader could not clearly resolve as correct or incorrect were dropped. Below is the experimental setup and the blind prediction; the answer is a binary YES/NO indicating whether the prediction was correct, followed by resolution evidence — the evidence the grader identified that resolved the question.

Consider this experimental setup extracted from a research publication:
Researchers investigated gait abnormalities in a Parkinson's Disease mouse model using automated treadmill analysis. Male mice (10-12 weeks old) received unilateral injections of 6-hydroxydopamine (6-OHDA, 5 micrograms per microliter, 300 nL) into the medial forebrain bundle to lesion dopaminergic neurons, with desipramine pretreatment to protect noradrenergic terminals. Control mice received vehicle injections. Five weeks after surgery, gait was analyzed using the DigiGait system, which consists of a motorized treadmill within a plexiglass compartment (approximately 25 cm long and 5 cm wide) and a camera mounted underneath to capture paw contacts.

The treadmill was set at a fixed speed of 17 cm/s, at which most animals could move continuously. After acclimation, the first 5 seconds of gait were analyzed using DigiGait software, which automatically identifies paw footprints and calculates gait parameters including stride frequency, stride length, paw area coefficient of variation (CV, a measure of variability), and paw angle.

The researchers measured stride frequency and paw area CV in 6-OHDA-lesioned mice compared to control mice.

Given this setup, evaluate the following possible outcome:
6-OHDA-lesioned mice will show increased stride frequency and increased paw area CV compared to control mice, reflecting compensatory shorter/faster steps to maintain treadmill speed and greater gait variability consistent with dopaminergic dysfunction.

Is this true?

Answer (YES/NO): YES